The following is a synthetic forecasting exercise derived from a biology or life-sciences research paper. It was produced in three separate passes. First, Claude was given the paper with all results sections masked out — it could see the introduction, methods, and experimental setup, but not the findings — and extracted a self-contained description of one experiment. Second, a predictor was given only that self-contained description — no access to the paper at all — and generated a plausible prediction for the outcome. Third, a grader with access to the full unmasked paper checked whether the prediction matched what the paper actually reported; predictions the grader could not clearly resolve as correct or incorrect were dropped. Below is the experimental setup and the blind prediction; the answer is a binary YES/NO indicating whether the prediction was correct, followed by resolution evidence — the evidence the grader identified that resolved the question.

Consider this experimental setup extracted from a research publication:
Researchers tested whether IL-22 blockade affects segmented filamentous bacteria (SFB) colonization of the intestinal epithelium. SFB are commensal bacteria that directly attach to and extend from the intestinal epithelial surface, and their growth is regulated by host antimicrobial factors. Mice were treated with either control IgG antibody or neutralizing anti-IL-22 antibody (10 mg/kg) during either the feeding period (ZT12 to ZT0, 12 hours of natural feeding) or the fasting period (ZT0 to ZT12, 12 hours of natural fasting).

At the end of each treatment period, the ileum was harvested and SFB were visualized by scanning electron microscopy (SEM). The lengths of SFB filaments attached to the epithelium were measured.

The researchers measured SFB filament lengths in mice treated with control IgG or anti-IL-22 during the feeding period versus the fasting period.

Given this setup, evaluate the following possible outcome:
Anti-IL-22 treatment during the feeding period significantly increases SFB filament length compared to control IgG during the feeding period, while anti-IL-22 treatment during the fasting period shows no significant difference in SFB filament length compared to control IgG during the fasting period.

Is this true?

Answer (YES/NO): NO